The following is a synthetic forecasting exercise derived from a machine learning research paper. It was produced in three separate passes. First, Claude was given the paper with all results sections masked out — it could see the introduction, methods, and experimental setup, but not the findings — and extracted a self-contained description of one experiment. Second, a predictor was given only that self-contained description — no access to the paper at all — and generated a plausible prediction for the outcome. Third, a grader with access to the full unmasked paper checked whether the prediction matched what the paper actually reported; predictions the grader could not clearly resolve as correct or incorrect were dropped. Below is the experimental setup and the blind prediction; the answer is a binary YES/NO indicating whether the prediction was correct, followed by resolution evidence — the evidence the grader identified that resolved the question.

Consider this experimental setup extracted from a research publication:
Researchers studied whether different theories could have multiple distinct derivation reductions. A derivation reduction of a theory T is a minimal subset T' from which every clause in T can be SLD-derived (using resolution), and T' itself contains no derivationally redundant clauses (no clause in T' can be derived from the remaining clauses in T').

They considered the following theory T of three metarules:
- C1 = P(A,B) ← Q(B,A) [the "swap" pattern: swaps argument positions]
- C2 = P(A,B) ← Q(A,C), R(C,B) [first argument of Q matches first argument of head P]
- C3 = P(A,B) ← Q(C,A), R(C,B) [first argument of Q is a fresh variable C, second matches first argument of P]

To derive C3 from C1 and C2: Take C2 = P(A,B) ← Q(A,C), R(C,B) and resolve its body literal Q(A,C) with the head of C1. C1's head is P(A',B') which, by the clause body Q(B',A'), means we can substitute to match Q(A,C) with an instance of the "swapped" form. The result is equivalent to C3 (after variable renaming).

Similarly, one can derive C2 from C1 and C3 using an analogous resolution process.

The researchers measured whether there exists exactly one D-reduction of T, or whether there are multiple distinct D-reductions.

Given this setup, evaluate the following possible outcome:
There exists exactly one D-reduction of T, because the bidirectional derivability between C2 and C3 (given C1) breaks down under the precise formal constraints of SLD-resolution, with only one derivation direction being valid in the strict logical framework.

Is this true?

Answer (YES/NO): NO